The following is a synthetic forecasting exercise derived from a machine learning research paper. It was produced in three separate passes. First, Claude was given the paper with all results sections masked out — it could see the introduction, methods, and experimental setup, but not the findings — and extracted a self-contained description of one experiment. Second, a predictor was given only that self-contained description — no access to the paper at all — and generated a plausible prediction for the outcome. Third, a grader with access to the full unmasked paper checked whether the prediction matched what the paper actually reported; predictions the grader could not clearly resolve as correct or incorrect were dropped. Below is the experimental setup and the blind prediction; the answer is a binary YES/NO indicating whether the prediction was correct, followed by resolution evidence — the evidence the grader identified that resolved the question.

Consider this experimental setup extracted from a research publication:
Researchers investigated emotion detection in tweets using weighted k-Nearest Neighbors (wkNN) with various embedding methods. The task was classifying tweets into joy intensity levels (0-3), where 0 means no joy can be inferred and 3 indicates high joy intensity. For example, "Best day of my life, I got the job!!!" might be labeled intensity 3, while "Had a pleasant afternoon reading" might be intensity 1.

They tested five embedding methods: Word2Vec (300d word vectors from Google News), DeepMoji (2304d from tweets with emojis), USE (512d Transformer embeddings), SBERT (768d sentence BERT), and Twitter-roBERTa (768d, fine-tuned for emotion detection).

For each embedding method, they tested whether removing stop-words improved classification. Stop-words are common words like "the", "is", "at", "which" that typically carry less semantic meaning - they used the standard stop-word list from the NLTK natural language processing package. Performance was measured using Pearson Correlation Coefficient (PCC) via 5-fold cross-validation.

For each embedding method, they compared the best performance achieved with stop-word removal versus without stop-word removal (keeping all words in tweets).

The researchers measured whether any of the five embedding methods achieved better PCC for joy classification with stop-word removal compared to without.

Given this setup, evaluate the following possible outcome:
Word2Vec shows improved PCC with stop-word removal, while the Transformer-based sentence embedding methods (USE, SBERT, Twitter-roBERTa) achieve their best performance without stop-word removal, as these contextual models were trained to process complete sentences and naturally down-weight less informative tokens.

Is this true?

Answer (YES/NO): YES